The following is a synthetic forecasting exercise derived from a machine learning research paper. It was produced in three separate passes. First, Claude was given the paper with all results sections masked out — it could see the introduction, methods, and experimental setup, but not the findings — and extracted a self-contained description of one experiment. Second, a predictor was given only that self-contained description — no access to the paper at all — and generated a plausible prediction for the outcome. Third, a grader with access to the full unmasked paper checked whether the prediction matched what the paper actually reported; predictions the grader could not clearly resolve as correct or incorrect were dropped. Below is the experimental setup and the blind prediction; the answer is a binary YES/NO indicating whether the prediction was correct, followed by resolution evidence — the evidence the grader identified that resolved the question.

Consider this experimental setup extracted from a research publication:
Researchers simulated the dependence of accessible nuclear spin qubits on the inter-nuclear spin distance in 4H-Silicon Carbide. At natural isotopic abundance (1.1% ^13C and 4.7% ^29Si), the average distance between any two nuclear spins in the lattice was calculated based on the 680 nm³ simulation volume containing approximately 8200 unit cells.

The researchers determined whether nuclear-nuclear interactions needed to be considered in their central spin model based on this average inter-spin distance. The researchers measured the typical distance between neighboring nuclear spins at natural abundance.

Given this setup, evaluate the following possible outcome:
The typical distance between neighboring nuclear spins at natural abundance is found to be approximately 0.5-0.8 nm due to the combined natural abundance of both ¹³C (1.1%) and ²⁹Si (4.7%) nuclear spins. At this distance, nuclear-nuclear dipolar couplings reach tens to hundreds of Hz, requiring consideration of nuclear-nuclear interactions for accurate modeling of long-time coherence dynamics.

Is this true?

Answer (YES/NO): NO